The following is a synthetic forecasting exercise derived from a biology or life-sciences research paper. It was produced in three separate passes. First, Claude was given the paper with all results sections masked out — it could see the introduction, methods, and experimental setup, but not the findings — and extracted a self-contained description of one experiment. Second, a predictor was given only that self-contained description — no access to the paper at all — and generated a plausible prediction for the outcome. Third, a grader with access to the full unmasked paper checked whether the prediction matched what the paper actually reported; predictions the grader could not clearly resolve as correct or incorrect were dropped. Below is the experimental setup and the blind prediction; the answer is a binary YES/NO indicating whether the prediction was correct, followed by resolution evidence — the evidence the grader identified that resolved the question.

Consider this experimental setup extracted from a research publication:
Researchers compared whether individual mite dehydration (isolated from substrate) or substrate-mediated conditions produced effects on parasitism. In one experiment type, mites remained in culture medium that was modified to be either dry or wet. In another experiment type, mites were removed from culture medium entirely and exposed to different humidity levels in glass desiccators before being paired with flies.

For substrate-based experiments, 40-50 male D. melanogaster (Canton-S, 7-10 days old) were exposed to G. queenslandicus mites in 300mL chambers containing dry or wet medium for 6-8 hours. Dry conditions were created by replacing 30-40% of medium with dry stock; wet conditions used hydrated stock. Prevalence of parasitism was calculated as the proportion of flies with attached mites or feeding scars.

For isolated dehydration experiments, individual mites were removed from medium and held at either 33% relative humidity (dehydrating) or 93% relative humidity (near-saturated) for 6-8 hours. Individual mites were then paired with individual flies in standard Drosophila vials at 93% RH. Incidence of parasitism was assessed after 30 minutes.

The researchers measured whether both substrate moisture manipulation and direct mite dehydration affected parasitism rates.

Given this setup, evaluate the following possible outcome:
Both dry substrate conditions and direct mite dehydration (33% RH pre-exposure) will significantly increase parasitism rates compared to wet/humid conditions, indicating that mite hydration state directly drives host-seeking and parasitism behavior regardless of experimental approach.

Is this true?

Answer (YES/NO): YES